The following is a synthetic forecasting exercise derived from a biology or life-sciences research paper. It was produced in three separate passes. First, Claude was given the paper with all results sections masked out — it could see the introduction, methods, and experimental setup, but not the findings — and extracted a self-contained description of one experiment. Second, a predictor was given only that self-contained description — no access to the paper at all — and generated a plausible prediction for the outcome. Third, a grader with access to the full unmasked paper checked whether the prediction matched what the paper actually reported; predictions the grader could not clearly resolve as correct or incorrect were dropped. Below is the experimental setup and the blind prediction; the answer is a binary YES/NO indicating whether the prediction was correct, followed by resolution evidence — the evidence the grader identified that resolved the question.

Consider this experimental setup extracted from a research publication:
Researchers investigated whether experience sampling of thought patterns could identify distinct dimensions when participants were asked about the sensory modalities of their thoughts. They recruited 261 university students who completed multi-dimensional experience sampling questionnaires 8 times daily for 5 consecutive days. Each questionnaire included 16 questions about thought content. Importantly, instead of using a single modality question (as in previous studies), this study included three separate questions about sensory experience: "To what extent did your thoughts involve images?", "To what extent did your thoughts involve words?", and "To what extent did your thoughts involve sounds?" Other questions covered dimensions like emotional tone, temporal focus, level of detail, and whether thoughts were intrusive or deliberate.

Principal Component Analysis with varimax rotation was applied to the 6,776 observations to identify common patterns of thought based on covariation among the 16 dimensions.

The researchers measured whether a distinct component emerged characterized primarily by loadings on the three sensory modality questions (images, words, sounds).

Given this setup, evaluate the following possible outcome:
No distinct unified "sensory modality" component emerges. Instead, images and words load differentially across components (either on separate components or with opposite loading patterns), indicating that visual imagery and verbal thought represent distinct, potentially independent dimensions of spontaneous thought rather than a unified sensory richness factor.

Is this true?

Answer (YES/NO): NO